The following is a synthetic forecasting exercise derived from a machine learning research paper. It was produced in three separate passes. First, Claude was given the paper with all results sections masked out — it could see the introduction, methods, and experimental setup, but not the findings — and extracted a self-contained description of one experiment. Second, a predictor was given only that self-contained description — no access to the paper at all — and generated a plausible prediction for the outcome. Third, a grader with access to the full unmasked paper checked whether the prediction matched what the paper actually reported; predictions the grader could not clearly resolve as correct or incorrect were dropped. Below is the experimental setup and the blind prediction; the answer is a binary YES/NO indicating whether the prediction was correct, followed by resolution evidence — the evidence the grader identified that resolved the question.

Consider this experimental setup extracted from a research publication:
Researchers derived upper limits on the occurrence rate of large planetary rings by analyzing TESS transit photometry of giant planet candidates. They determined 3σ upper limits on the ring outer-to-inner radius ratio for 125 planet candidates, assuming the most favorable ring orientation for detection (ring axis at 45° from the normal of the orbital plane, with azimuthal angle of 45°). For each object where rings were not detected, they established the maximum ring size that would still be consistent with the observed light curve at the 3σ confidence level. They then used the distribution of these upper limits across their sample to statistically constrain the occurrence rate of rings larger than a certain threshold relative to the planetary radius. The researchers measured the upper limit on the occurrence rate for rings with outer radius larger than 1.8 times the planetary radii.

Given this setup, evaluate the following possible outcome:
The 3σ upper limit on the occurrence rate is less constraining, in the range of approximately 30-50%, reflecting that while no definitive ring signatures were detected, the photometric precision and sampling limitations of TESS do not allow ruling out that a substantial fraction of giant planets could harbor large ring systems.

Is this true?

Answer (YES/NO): NO